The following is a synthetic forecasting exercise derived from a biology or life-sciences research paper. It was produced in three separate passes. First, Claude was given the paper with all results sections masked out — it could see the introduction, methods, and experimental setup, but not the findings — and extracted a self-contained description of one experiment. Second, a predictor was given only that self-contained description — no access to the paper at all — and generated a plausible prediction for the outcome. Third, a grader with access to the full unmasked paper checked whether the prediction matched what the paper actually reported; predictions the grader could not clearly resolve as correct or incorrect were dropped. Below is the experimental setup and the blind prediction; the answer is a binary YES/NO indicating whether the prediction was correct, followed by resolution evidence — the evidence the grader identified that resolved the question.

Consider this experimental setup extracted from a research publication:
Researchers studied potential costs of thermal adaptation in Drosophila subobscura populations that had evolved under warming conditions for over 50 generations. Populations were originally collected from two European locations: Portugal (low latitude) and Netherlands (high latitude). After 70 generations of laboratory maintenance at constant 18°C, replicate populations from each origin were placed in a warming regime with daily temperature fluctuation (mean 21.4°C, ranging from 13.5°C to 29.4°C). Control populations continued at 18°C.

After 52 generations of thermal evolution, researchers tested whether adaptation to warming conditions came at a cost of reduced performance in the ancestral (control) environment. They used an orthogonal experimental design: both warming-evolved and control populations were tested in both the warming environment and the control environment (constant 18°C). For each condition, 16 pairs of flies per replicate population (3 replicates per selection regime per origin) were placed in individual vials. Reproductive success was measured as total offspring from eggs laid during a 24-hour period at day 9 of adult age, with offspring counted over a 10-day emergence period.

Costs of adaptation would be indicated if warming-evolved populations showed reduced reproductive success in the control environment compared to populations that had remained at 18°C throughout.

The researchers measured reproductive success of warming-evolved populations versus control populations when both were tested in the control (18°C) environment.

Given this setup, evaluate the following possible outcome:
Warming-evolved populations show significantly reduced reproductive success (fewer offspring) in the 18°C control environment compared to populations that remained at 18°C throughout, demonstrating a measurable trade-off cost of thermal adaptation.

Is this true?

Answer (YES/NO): NO